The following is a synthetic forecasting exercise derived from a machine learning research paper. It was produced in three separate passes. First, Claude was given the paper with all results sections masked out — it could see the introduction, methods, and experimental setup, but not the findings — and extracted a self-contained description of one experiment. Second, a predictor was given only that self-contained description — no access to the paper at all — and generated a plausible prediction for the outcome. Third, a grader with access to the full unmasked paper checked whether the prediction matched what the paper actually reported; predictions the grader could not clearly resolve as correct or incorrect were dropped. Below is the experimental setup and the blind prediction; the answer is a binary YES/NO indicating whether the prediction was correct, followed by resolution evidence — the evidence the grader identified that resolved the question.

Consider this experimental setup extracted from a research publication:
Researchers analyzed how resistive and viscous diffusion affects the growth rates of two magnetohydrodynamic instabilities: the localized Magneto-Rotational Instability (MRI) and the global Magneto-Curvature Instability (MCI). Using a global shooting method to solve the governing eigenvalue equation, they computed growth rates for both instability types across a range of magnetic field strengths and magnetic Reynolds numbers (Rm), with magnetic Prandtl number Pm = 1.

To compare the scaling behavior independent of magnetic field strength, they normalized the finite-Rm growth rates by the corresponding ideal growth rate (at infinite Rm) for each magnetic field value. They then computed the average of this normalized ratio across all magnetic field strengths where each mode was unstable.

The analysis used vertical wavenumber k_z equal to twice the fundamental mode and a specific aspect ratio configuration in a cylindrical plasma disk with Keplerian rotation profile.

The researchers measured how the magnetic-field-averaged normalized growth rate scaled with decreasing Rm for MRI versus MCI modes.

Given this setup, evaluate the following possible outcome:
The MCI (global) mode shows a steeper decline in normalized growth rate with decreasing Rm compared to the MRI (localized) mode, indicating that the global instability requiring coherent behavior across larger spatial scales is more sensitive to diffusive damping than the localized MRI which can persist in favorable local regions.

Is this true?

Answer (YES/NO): NO